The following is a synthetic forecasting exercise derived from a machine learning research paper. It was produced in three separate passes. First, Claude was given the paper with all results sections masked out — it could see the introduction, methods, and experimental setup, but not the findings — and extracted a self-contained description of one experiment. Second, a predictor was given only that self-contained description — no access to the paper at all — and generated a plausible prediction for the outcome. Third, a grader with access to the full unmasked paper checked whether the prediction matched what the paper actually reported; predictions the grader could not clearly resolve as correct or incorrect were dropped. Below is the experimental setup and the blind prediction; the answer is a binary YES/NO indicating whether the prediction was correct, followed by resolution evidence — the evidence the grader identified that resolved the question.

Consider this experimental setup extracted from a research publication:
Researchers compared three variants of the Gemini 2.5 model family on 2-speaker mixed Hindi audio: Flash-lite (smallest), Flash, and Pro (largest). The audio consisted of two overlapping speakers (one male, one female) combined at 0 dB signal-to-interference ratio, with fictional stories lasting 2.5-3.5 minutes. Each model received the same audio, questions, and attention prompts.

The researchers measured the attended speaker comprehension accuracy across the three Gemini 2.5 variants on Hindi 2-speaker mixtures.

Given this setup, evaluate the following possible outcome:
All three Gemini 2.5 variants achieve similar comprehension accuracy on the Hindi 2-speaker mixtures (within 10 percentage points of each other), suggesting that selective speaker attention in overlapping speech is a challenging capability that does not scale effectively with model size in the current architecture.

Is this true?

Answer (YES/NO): NO